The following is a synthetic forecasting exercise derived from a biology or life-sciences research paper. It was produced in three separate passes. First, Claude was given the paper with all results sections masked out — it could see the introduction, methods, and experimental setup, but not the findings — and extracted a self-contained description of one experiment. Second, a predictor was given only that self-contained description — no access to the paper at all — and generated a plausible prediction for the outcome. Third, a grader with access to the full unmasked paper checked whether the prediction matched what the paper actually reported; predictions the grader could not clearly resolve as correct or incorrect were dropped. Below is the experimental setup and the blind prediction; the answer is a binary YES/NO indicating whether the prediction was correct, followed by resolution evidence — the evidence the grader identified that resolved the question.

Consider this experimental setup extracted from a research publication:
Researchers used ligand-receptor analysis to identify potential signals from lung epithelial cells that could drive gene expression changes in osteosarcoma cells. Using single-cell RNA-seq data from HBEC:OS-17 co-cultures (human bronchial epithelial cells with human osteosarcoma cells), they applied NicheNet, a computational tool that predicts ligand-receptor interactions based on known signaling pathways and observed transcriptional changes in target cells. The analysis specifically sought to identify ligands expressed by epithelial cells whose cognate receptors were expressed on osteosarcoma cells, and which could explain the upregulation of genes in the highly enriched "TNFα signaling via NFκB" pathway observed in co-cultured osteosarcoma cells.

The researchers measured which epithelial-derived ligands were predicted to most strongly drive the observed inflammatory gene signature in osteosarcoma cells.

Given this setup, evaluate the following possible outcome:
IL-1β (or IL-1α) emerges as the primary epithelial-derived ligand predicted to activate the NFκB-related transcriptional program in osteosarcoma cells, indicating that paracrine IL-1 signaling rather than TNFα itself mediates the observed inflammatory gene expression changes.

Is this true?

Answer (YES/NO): YES